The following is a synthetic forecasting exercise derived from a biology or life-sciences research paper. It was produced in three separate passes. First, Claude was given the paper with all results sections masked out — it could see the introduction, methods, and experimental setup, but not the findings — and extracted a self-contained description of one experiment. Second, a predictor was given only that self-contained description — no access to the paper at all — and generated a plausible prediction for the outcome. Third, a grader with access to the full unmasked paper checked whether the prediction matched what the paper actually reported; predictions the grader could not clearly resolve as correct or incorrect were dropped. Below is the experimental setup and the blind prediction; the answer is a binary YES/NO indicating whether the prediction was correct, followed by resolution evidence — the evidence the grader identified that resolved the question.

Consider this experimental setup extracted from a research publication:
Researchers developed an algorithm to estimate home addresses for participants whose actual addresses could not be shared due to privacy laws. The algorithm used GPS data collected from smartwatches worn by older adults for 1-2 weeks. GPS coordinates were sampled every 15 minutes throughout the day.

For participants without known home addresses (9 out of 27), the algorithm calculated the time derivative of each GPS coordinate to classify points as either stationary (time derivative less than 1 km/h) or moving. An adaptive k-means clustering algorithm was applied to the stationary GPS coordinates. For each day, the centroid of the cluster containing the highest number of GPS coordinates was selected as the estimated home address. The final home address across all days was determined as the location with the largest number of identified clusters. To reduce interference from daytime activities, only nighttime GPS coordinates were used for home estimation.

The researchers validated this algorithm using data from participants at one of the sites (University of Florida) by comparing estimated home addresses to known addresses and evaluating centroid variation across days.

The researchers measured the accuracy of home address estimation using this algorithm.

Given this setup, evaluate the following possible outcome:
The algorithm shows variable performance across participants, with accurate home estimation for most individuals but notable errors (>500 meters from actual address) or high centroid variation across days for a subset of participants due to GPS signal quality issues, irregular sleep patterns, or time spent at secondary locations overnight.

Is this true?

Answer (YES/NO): NO